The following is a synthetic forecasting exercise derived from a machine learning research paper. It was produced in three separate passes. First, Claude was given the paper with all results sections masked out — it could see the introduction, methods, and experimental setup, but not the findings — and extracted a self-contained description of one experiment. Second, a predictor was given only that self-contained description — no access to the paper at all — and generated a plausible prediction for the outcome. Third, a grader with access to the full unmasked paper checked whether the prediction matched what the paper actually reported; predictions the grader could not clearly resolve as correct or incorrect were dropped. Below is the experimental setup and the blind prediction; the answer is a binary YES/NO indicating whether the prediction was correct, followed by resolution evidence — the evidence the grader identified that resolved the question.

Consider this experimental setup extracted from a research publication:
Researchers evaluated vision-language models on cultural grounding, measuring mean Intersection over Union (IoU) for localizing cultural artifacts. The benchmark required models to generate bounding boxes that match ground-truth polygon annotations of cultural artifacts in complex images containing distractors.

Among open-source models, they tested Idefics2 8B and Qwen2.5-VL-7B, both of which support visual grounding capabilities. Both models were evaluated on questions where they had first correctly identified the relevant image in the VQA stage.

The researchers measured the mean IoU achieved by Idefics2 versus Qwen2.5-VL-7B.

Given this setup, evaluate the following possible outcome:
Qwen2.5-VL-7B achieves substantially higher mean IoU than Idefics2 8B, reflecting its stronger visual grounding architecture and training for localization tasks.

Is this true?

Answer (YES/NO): YES